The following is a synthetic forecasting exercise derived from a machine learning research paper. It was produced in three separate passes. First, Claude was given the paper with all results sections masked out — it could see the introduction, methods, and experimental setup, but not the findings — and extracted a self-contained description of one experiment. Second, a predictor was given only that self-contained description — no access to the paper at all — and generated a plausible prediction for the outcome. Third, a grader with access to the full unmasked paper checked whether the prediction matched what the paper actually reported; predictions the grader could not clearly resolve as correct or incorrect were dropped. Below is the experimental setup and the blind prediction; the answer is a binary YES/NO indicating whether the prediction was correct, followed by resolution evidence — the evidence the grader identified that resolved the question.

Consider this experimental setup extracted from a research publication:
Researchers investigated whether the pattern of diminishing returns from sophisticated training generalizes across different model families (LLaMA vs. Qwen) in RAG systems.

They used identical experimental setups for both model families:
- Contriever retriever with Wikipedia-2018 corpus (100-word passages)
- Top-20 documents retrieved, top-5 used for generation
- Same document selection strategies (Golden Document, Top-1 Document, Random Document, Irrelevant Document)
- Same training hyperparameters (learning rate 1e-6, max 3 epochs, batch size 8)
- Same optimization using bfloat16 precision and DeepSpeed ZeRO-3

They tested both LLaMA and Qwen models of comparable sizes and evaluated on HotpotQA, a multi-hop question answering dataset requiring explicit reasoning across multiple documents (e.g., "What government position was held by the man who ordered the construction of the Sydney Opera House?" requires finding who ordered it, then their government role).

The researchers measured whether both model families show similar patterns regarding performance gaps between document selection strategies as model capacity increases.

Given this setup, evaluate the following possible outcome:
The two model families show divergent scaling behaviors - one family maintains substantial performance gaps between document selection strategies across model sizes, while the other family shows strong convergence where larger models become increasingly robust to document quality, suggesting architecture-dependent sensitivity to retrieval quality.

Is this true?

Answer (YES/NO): NO